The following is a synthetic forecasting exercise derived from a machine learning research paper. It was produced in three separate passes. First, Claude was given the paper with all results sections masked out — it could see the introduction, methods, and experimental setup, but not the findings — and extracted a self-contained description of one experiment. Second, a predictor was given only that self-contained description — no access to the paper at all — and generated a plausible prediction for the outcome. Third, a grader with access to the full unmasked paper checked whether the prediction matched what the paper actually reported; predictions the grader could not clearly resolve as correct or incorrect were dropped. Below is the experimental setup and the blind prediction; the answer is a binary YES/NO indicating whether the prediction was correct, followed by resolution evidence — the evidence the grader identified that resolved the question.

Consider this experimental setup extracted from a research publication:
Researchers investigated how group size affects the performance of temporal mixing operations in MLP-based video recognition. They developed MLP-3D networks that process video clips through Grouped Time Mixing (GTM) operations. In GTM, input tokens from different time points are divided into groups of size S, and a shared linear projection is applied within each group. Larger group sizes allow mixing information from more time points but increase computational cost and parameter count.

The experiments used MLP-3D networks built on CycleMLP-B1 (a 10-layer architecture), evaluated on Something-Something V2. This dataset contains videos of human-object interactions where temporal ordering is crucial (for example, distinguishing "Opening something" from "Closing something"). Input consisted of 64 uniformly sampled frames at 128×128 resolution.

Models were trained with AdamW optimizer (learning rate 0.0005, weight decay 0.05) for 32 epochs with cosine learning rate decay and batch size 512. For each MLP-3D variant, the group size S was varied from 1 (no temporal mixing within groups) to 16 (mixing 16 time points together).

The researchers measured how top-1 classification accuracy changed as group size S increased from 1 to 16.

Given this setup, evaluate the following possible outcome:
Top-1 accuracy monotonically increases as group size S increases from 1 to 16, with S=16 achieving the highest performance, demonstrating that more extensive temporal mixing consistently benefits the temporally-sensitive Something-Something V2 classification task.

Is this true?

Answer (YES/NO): NO